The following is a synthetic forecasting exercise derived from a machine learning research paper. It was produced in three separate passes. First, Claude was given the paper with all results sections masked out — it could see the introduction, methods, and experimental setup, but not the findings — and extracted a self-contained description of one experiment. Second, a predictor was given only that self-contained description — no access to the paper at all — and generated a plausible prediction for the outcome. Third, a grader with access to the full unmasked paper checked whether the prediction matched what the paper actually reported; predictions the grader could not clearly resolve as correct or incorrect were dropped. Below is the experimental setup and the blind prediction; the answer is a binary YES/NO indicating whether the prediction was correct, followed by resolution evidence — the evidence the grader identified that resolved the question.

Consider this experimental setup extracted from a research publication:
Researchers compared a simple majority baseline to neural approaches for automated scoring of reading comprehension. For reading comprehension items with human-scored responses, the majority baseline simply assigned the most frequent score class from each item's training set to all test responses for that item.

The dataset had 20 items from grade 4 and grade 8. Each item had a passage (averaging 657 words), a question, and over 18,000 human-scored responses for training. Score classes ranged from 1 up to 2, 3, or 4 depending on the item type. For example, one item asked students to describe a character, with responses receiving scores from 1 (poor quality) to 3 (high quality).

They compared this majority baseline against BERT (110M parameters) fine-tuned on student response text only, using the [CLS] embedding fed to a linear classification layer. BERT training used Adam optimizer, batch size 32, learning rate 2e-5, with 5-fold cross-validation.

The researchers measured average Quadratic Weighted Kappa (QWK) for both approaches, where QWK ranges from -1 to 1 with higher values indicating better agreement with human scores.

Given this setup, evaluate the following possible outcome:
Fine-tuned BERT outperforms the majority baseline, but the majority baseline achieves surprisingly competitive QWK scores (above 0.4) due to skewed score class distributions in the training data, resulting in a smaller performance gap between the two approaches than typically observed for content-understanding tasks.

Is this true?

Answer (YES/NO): NO